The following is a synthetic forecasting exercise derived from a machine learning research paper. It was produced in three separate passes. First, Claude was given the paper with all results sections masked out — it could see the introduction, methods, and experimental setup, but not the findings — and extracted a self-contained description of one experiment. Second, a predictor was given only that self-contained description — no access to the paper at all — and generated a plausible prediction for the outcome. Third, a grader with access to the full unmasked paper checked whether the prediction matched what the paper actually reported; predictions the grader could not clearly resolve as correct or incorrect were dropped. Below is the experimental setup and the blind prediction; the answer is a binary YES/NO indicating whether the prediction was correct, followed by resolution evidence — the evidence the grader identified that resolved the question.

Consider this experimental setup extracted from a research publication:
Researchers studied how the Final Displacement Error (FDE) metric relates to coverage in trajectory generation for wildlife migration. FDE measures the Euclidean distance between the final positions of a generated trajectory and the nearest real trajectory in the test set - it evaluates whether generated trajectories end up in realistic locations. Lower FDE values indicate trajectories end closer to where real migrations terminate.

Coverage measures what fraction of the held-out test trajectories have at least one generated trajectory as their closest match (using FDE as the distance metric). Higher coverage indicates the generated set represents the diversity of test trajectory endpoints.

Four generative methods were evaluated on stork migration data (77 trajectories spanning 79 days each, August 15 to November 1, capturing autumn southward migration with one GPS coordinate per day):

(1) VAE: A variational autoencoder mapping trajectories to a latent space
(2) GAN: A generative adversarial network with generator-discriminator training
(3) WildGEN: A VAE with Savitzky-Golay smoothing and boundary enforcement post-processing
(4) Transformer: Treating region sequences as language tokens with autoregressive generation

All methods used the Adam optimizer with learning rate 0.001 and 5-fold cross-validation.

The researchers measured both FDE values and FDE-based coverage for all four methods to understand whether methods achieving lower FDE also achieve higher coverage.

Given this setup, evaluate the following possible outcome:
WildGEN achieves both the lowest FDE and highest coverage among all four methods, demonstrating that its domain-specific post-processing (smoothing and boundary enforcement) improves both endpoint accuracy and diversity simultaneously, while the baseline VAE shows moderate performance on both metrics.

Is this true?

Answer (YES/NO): YES